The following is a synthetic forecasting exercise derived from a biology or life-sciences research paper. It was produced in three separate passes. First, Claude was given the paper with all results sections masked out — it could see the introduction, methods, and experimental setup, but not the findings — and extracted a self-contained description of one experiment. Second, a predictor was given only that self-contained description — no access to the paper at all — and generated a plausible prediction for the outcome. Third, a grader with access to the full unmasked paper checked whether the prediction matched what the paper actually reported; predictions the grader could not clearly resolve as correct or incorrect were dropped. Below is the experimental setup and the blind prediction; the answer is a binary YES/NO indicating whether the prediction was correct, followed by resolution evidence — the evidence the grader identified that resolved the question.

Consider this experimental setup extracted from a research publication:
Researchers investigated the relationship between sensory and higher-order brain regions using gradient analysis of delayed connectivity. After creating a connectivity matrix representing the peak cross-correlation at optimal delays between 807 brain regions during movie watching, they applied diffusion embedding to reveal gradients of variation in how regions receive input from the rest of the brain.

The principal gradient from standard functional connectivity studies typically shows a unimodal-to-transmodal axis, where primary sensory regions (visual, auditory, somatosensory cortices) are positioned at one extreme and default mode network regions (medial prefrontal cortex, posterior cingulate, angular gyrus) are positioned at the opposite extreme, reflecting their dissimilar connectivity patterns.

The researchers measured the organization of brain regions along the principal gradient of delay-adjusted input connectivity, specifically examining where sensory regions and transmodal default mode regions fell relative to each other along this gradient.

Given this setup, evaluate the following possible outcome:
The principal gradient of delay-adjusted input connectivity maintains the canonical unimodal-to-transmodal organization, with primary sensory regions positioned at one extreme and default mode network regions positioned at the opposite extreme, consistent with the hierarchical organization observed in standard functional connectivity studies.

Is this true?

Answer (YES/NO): NO